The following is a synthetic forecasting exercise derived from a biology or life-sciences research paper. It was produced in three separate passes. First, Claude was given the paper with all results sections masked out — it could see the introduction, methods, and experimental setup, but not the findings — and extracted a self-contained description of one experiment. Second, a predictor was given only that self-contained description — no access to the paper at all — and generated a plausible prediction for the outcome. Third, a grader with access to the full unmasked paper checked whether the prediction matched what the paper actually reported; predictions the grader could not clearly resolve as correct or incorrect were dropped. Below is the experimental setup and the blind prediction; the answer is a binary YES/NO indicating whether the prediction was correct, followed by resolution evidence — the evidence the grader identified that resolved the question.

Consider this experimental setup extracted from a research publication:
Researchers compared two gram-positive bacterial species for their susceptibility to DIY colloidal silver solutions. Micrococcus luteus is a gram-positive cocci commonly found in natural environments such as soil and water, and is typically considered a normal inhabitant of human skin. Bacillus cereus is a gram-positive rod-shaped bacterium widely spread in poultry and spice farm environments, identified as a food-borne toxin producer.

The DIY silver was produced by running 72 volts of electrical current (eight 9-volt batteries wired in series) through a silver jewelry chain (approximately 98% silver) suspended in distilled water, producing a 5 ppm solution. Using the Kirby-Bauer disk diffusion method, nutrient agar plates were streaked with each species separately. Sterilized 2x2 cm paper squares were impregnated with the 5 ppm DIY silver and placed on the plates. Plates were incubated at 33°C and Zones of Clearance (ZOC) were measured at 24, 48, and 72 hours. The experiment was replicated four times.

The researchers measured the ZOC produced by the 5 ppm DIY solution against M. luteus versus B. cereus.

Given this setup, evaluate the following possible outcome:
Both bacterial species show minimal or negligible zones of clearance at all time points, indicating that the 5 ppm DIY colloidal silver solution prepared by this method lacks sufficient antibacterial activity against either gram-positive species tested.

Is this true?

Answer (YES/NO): NO